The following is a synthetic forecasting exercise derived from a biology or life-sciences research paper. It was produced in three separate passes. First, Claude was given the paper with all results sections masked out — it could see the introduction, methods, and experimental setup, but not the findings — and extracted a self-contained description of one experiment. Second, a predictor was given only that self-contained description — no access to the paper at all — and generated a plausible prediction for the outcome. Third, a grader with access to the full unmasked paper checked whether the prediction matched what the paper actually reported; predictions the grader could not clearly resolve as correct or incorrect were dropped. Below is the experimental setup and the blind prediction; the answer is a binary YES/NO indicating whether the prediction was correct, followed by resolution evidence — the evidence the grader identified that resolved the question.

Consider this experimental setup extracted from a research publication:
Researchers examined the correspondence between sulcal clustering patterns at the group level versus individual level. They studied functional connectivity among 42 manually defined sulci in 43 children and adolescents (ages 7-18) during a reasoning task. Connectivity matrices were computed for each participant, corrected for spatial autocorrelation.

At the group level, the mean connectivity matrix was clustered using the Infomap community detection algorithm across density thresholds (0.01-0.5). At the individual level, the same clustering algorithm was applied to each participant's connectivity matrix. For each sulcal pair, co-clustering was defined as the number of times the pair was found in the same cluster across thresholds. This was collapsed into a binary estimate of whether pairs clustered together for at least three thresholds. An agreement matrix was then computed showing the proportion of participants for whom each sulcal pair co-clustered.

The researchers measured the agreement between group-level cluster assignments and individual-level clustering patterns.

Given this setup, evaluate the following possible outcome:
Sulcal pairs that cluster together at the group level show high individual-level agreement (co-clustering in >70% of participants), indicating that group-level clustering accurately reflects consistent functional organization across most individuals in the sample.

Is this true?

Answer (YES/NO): YES